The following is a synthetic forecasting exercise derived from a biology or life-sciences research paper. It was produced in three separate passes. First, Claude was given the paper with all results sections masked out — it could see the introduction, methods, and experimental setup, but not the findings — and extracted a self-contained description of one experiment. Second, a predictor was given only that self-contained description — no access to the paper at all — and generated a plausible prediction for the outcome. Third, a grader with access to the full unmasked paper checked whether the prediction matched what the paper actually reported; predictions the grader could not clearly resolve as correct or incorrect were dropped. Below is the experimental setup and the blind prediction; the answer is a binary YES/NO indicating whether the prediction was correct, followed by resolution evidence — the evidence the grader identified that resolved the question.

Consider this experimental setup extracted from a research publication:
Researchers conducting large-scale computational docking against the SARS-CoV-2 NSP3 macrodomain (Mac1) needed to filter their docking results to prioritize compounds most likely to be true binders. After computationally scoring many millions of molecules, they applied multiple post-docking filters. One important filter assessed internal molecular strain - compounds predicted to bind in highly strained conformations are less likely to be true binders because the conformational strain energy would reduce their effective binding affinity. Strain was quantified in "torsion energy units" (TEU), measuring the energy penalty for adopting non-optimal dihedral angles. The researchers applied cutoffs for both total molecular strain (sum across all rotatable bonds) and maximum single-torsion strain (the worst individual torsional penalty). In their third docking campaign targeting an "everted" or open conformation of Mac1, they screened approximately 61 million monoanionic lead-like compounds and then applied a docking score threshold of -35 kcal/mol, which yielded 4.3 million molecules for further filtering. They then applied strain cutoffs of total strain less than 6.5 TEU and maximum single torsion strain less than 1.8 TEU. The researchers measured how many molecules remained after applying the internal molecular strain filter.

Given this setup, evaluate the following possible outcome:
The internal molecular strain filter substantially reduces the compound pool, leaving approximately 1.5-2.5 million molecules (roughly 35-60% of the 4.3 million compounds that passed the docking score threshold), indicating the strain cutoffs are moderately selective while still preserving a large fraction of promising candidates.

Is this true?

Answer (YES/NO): YES